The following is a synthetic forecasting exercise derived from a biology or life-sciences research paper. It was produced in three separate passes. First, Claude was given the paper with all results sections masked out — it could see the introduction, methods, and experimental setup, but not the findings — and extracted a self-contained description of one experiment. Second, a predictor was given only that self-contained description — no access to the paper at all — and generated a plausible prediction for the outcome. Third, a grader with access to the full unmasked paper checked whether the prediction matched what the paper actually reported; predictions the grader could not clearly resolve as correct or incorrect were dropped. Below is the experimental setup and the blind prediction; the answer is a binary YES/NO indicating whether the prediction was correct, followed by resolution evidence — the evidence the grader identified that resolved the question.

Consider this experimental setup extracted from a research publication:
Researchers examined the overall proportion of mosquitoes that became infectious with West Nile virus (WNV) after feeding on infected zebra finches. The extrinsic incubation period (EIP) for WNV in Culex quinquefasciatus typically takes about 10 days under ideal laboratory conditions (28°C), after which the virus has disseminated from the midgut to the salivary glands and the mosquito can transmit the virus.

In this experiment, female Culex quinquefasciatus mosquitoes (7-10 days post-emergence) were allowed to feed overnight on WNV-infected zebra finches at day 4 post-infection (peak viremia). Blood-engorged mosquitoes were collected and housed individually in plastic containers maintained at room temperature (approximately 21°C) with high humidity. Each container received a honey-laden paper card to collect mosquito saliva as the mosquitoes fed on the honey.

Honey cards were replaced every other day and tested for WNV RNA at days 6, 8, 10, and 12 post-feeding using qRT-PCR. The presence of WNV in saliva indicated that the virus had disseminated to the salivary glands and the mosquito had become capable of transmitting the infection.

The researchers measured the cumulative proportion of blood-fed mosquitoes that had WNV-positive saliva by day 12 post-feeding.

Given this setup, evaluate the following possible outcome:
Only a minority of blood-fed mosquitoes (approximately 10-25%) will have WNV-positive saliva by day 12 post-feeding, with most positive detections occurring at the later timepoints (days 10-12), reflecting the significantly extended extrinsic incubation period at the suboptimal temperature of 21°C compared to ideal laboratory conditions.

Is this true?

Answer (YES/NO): NO